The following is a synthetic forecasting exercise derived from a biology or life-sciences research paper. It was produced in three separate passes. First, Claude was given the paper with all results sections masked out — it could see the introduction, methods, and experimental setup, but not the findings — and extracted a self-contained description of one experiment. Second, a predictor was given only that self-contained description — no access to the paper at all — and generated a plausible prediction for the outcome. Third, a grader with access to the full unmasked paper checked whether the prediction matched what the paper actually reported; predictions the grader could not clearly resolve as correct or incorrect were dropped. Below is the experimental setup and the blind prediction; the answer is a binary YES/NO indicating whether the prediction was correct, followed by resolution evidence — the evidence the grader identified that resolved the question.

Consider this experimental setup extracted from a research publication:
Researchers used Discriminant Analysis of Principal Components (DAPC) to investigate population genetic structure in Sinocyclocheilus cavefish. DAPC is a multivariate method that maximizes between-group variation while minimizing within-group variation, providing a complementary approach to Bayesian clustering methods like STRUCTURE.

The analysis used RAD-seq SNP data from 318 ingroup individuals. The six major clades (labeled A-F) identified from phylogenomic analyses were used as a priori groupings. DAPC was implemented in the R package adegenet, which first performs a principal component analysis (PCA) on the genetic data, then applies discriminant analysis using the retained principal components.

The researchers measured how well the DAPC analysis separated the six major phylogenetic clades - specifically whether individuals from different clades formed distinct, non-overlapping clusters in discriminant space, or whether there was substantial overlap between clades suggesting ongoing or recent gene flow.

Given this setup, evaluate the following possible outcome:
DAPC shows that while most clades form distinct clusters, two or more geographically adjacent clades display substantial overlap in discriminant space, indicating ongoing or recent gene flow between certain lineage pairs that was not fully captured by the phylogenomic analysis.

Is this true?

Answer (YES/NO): NO